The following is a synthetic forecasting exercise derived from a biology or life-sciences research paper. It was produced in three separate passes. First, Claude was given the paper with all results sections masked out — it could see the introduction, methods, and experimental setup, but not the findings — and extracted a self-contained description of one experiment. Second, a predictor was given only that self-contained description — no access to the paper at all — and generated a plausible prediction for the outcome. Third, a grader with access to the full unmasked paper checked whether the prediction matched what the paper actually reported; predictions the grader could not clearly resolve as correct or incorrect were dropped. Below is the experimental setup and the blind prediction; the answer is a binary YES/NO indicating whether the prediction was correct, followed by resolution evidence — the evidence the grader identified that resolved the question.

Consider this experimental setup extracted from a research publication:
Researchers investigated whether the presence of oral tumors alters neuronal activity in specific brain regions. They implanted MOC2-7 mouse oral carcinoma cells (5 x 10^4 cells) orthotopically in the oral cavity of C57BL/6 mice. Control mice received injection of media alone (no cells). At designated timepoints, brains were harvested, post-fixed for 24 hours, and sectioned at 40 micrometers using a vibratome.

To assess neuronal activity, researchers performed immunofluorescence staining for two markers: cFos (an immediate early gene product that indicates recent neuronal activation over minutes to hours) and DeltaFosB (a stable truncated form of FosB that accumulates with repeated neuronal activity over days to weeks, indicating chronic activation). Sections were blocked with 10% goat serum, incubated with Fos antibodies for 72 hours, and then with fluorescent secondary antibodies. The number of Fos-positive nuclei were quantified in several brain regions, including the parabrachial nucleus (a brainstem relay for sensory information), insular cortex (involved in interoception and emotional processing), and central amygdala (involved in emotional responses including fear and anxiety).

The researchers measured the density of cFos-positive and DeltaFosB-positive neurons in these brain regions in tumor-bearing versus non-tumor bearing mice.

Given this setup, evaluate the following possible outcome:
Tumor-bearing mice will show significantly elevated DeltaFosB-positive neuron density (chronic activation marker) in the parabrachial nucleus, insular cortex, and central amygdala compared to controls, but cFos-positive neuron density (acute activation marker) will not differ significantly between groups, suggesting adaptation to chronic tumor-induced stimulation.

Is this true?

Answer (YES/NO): NO